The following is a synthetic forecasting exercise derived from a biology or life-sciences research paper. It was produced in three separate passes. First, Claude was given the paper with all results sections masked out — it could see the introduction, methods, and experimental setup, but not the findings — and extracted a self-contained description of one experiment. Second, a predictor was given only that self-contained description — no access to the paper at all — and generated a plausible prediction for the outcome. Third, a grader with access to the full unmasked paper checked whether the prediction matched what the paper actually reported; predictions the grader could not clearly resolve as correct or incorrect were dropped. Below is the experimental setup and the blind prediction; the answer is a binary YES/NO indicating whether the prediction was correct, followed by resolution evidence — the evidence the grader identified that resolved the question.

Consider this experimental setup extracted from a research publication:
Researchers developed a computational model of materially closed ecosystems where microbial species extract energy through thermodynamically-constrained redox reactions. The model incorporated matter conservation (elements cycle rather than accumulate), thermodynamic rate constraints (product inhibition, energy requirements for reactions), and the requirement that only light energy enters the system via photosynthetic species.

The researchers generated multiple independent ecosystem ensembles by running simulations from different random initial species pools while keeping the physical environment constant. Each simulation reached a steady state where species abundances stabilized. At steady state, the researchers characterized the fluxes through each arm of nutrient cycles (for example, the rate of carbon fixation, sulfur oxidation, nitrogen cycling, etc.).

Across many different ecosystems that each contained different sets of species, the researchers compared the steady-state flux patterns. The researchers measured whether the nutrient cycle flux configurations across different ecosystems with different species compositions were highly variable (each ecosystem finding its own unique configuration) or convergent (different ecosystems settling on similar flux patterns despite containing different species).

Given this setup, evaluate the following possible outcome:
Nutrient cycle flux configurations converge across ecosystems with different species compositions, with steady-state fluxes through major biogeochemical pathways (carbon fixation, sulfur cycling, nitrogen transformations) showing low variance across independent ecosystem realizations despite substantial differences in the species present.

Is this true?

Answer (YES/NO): YES